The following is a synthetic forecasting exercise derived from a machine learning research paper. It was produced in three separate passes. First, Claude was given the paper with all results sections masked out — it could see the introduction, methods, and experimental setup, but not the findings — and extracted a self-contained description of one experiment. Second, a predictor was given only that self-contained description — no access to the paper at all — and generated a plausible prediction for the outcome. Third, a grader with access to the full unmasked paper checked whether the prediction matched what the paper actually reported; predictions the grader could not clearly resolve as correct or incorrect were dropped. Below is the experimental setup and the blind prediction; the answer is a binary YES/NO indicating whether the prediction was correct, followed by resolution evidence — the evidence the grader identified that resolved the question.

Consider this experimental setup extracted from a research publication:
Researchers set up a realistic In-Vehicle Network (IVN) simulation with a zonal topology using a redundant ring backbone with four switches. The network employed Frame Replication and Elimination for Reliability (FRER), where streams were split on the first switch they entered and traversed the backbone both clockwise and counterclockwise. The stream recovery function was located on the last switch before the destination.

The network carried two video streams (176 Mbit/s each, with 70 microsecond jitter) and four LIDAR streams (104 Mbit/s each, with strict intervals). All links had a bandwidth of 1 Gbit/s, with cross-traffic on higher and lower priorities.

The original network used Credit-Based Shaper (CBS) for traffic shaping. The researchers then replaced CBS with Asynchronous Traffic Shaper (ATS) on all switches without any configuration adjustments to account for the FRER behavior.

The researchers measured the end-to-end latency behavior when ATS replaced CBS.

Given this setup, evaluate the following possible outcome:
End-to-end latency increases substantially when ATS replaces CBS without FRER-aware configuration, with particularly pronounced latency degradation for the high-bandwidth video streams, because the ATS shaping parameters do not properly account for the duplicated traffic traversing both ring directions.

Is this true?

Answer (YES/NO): NO